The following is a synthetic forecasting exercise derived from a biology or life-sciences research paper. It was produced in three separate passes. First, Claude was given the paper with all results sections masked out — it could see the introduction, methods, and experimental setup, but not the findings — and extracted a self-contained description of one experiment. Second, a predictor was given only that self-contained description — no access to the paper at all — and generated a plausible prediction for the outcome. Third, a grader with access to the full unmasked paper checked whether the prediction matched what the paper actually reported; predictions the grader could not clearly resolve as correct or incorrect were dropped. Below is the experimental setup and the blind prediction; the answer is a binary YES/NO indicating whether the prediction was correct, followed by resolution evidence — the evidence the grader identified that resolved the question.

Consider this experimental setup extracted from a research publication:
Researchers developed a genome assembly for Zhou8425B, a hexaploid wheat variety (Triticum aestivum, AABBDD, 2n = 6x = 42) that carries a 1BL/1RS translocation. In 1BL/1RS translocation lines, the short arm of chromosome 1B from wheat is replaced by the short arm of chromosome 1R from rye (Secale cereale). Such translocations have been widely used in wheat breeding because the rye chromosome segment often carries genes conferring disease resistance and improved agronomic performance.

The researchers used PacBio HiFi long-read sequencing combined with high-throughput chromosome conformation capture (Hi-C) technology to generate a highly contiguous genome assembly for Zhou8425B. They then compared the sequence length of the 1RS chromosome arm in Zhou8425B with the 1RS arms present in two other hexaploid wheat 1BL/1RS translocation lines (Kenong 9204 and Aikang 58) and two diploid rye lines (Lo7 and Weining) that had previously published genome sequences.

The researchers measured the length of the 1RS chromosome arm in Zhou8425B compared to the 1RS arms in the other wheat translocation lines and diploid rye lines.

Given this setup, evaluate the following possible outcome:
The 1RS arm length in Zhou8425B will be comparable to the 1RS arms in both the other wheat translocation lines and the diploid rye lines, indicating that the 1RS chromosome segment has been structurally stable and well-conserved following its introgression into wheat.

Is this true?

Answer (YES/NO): NO